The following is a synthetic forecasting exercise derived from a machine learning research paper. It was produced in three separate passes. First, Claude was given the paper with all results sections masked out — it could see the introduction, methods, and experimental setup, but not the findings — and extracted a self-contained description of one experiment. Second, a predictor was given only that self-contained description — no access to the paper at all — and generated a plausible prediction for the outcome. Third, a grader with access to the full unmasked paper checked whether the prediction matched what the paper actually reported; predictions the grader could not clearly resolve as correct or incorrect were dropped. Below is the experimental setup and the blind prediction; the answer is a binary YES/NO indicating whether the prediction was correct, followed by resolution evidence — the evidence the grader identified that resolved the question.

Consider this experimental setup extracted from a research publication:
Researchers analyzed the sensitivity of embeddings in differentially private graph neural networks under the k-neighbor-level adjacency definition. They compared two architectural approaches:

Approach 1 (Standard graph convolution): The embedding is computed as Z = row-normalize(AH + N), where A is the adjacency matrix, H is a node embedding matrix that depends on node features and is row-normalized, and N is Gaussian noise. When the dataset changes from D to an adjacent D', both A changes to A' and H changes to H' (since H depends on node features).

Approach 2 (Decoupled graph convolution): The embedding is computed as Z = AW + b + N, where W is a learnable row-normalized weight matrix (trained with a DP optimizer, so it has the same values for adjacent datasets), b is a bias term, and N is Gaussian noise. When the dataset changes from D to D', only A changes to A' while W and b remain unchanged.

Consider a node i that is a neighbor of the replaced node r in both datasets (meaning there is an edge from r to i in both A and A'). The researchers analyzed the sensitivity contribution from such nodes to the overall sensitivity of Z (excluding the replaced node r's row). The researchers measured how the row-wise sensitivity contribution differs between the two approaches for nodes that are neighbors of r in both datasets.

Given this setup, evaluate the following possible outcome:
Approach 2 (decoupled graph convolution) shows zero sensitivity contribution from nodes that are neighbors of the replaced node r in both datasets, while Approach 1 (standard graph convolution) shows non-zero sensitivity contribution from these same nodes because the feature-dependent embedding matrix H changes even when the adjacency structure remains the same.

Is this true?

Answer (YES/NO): YES